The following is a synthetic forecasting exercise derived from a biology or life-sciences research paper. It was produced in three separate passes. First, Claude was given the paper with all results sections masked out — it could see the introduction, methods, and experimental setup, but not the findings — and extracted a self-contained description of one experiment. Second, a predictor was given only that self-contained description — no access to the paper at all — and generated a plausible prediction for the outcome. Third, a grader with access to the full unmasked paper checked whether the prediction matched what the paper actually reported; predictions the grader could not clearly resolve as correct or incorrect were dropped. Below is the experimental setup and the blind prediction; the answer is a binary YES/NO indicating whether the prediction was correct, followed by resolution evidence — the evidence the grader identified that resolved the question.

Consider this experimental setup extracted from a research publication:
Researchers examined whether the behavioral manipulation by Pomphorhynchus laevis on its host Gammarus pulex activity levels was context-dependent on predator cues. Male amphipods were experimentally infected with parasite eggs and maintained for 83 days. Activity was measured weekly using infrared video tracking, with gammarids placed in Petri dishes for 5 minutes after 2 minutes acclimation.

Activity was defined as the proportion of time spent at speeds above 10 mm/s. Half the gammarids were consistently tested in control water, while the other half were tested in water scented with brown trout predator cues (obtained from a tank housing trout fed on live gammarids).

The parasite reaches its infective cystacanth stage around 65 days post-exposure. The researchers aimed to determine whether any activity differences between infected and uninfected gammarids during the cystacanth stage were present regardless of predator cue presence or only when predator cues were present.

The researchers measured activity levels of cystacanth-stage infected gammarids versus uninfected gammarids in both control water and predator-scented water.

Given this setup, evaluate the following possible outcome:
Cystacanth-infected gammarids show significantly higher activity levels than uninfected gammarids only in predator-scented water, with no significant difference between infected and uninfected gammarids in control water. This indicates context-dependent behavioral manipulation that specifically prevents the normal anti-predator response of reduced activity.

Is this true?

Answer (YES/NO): NO